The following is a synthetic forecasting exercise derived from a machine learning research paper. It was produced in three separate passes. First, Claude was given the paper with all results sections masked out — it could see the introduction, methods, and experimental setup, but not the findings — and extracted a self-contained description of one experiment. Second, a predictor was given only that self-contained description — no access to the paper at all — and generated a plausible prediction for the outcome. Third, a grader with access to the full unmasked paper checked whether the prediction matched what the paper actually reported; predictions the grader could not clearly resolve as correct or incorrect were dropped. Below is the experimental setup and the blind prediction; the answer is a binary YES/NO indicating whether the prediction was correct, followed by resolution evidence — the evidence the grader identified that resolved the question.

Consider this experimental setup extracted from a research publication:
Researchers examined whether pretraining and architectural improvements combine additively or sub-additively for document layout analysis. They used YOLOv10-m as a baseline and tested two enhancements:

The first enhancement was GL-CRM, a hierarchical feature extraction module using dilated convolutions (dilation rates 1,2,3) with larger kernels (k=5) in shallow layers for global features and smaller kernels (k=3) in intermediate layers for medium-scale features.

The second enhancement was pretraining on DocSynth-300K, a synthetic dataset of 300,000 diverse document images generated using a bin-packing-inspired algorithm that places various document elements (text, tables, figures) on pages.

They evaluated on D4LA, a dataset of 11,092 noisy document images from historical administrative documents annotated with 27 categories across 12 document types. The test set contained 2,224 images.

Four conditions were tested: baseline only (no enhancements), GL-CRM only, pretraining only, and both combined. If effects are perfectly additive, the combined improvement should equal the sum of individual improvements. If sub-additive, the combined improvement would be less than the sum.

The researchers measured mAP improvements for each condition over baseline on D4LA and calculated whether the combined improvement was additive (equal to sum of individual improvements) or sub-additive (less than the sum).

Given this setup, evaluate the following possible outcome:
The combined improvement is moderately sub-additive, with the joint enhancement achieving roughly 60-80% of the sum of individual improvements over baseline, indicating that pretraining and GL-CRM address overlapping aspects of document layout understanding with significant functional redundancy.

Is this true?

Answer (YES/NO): YES